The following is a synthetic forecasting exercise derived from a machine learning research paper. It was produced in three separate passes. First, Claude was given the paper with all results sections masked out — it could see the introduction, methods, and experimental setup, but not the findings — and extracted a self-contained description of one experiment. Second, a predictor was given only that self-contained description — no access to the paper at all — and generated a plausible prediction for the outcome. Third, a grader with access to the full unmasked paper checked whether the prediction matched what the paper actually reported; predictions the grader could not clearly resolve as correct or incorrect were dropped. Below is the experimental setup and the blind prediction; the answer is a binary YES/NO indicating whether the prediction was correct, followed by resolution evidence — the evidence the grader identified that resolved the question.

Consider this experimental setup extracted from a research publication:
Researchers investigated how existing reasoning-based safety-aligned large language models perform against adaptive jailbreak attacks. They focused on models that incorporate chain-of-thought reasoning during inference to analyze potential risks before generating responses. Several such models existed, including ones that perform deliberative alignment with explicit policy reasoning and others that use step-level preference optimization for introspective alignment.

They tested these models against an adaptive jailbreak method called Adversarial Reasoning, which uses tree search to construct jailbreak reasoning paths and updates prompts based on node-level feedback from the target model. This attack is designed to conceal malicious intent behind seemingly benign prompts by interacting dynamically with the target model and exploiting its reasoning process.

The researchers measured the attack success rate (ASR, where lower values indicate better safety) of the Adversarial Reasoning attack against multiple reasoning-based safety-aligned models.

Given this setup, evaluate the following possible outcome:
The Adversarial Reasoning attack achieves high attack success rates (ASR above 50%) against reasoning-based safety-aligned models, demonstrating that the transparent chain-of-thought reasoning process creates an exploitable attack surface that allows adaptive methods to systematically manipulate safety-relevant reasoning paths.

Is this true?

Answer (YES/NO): YES